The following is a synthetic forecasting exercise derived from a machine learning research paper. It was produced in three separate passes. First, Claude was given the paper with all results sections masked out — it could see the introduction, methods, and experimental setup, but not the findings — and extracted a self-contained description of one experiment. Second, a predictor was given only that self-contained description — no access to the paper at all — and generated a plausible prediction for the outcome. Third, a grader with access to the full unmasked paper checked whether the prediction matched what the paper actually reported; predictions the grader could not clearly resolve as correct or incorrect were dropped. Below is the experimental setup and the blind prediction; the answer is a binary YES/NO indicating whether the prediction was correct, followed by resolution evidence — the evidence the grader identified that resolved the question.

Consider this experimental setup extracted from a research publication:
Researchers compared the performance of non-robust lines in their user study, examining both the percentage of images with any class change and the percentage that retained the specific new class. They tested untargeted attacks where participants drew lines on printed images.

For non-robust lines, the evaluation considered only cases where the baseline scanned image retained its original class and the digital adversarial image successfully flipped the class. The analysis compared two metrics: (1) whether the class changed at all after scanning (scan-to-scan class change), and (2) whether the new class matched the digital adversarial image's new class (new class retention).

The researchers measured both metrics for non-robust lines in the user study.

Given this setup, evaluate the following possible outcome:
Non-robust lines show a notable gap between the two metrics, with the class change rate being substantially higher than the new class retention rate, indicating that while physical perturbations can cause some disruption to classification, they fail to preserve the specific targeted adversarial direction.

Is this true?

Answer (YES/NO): YES